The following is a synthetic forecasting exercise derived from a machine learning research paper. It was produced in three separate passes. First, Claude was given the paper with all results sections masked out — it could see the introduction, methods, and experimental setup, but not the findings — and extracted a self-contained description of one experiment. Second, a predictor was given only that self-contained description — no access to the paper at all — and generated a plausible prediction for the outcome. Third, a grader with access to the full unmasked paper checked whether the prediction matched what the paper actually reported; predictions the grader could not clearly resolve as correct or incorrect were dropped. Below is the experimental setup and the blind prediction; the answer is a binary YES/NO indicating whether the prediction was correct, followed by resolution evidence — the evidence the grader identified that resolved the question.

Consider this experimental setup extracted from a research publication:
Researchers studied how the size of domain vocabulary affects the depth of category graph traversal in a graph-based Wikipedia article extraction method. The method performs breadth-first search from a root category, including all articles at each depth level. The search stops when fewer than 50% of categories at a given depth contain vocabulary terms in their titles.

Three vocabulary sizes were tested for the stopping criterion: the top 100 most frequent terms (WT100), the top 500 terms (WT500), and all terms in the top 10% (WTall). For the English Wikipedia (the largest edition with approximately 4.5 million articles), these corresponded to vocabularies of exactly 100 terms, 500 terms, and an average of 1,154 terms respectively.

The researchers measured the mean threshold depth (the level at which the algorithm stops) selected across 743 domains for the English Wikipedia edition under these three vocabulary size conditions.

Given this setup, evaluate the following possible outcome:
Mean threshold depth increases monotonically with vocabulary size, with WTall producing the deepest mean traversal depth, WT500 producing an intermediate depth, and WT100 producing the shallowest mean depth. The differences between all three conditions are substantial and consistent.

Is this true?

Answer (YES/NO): YES